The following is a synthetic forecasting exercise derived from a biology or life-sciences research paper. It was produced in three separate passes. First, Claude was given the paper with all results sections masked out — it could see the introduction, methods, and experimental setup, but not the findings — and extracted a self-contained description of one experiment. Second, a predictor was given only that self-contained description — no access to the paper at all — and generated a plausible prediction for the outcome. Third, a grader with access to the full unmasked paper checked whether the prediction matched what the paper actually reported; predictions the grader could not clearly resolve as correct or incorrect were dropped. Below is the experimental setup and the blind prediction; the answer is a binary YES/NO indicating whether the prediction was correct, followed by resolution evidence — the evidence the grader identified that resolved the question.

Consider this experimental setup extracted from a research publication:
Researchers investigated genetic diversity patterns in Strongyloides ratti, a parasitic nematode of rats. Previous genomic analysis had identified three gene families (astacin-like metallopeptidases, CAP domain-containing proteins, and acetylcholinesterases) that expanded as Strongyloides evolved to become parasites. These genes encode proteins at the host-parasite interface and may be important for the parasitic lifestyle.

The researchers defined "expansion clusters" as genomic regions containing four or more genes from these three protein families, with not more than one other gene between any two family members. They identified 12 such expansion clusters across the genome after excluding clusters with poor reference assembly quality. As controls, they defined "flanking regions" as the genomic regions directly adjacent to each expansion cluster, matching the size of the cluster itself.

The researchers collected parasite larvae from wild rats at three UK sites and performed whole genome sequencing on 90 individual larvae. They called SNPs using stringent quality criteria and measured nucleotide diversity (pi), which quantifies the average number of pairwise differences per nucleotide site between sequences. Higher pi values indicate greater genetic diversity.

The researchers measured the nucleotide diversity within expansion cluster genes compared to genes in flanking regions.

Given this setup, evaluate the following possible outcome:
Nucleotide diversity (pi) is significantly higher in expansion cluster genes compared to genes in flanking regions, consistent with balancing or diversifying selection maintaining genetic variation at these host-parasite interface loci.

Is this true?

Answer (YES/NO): NO